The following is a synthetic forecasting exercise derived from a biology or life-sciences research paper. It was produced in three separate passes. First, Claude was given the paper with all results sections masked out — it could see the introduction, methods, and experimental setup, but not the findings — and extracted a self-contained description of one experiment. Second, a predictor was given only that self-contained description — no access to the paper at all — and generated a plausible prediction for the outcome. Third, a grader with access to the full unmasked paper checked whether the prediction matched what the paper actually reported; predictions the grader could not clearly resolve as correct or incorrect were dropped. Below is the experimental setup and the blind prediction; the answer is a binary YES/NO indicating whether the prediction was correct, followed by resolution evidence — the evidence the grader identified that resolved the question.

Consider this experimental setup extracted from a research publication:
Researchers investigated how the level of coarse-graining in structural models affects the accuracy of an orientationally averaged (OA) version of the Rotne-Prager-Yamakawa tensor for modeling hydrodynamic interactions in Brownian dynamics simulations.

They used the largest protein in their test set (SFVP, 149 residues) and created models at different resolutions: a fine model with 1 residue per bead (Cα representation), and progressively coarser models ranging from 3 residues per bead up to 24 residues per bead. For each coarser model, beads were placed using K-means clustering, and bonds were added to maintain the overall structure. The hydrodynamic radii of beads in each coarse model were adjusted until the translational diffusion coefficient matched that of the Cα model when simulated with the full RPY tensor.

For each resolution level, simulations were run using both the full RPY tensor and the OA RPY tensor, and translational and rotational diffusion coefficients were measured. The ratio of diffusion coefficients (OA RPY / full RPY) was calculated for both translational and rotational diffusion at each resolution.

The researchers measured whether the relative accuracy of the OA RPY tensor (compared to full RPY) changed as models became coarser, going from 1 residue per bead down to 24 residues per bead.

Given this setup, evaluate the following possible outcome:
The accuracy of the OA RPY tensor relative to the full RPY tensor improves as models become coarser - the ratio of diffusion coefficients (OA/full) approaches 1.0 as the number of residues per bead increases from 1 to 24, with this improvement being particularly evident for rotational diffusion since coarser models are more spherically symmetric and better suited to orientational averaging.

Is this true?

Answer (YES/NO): NO